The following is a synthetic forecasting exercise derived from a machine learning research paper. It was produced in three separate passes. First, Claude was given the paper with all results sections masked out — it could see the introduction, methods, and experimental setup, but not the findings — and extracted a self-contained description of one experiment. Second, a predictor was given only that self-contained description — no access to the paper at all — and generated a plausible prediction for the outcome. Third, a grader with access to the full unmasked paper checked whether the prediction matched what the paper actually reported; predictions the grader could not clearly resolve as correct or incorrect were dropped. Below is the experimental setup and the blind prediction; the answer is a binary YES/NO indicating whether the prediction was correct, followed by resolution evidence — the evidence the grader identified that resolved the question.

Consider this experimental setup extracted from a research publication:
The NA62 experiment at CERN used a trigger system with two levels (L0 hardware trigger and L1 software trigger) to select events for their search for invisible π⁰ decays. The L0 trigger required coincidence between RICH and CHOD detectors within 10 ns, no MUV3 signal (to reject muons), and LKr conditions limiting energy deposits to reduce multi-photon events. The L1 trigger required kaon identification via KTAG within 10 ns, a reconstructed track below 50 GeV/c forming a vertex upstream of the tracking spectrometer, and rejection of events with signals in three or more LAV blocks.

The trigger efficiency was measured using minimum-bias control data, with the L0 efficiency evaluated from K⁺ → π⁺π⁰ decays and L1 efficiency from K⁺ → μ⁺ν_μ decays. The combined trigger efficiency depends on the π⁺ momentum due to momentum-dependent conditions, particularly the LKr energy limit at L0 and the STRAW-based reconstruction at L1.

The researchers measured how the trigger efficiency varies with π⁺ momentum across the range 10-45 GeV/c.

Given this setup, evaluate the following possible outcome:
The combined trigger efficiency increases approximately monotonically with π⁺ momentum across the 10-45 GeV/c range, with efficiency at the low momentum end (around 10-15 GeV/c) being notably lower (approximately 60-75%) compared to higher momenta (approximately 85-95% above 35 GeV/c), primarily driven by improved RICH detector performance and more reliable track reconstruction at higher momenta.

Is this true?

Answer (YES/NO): NO